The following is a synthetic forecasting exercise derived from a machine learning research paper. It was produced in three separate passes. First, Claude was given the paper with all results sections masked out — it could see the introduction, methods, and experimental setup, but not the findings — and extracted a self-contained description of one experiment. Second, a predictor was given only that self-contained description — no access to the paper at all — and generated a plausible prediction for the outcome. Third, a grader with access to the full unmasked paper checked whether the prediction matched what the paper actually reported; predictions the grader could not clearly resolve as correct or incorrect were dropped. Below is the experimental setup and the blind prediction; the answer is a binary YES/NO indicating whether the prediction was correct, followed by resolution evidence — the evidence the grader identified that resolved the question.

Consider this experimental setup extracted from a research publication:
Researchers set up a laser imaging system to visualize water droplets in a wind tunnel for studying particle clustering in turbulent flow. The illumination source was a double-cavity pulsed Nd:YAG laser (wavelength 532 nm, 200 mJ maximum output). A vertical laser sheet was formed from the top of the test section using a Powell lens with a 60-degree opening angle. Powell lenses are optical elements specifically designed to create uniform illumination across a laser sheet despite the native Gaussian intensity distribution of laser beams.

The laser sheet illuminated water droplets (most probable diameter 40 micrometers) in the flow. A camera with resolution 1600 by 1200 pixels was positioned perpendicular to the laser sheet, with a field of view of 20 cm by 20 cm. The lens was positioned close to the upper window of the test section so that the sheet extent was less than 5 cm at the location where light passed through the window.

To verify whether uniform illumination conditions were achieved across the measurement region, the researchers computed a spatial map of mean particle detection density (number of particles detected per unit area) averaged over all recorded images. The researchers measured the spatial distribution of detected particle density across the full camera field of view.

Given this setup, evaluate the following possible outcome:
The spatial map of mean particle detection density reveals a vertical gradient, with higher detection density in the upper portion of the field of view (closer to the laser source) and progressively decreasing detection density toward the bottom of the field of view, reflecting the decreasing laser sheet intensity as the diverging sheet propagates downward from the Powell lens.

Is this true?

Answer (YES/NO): NO